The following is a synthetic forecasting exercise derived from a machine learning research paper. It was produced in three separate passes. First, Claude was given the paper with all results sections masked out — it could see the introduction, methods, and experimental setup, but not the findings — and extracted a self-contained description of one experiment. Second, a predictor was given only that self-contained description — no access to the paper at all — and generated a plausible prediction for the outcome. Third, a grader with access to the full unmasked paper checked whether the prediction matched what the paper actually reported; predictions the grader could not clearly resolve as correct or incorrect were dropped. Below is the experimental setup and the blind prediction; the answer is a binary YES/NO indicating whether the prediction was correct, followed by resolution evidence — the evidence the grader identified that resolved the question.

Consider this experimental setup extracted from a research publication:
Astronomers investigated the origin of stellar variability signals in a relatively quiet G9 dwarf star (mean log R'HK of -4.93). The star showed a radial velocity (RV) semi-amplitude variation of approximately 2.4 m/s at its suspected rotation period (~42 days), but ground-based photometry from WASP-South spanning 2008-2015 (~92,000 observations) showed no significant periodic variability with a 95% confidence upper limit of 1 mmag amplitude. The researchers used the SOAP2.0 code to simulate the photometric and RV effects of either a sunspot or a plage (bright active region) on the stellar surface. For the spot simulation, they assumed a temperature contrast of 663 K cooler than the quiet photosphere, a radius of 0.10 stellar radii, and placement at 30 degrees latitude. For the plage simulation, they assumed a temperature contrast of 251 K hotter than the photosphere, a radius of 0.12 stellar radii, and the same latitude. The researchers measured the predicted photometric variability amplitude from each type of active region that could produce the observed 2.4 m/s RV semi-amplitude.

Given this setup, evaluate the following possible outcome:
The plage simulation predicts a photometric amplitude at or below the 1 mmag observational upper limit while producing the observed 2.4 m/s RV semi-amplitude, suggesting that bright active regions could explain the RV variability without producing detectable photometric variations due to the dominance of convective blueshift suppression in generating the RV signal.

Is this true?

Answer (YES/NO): YES